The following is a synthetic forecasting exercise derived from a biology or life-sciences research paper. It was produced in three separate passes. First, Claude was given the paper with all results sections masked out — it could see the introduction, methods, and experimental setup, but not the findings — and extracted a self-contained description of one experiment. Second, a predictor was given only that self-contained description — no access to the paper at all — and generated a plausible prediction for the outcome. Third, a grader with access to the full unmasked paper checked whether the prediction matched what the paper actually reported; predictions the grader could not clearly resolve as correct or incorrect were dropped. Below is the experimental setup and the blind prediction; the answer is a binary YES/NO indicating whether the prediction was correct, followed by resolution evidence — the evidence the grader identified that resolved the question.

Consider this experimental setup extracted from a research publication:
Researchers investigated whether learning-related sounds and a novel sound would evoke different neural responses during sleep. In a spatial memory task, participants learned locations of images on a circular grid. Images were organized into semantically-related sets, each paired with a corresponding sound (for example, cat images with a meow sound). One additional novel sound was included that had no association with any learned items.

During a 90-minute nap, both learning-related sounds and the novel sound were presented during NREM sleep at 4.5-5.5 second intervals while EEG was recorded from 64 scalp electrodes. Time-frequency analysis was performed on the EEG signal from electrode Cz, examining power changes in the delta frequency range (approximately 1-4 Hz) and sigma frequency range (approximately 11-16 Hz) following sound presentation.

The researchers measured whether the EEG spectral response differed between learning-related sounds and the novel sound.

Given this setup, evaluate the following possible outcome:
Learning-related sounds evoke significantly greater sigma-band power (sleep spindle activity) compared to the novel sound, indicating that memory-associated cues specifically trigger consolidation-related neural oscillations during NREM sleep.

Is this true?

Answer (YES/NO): NO